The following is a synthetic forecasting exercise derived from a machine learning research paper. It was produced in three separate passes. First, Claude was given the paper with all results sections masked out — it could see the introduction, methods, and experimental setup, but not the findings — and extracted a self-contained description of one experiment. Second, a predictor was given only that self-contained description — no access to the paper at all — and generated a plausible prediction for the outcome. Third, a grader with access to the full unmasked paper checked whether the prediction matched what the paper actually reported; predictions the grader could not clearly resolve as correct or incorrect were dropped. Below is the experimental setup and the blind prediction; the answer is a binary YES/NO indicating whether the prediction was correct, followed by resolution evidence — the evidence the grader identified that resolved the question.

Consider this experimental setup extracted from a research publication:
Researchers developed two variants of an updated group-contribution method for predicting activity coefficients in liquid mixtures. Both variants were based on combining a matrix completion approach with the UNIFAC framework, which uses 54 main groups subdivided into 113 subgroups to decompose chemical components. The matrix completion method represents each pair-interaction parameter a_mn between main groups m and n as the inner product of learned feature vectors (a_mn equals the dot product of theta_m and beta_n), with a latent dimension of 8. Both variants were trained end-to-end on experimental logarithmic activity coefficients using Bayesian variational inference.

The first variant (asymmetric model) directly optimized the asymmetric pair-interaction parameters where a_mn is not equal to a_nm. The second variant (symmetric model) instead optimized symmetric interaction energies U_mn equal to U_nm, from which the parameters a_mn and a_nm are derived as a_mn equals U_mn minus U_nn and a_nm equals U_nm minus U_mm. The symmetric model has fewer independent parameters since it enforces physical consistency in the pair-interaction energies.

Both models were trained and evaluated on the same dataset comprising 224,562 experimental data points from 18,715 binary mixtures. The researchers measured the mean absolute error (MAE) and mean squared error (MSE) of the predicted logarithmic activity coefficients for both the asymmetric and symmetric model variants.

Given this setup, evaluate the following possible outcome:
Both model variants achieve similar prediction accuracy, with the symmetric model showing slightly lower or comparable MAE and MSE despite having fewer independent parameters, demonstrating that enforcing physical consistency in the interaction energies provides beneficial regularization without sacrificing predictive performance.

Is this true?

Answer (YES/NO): NO